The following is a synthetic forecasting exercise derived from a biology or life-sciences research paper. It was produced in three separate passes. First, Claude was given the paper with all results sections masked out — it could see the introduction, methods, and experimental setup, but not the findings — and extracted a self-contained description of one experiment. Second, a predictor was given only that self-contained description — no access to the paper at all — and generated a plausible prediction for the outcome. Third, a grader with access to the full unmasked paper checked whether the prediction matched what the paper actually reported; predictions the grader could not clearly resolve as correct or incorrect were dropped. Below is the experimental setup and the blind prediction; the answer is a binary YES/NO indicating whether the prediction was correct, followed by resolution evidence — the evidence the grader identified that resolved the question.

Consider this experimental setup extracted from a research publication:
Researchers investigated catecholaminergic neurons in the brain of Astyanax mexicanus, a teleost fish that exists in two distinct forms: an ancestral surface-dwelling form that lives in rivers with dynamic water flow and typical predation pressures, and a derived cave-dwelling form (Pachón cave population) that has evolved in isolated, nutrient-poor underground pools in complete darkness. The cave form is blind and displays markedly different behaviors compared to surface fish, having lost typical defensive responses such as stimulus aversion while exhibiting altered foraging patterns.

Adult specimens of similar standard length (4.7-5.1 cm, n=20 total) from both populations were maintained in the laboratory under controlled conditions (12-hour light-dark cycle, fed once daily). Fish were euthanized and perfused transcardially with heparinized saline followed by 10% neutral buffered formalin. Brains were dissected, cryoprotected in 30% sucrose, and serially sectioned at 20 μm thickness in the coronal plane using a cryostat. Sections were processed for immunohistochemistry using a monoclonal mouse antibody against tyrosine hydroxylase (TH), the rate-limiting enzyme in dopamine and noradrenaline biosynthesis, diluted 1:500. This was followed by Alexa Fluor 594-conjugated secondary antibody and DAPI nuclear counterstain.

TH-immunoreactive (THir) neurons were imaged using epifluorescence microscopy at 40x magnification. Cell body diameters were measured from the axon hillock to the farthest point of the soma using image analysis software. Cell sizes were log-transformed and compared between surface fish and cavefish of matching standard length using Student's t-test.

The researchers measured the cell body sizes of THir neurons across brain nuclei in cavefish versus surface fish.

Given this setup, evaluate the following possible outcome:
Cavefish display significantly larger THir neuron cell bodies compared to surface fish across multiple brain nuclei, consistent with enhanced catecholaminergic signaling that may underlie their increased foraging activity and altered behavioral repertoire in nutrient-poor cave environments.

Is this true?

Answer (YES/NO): NO